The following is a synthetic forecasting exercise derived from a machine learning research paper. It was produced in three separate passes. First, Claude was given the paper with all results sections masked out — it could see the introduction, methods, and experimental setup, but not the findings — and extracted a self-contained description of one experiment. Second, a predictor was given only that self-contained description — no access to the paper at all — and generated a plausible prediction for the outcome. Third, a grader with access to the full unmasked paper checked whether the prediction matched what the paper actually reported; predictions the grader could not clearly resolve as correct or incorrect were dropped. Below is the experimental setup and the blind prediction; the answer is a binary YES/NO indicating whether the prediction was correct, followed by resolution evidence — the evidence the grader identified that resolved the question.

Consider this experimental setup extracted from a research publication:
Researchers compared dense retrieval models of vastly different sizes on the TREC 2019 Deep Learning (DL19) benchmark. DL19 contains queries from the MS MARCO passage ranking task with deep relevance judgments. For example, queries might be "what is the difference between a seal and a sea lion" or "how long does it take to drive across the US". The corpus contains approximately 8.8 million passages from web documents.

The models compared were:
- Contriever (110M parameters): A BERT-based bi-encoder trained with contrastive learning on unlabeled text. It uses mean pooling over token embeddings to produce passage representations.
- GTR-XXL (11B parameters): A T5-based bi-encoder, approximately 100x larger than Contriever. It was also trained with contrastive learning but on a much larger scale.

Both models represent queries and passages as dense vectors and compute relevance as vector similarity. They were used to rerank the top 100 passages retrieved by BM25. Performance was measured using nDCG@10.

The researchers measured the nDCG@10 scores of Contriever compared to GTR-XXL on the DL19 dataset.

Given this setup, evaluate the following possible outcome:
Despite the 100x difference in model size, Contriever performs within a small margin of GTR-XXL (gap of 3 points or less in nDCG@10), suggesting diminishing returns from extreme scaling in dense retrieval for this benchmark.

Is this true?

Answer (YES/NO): NO